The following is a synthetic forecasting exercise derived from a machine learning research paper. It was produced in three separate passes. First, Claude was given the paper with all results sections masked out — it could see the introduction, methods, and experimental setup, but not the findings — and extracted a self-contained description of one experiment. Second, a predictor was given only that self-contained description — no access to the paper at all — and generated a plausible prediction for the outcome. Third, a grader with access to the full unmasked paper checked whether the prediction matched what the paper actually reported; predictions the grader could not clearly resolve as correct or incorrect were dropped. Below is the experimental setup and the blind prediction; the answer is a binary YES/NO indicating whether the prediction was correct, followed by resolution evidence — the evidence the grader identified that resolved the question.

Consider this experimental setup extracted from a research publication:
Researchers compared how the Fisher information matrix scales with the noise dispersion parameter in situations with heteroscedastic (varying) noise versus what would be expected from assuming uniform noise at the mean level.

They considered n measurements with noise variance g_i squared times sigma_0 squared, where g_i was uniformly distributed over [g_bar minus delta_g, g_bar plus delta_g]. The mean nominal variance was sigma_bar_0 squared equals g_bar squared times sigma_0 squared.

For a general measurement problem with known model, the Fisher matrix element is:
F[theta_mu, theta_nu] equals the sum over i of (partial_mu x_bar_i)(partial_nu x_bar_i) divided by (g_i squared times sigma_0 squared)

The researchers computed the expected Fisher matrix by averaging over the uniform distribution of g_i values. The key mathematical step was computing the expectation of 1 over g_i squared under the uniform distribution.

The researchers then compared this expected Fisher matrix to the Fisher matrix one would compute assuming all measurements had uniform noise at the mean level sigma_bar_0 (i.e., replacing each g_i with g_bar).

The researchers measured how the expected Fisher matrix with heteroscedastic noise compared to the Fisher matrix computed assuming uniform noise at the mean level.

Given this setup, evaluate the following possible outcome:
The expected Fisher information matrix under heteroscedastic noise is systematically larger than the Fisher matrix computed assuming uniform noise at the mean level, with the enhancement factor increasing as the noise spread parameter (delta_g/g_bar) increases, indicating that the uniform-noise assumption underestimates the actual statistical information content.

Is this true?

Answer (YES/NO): YES